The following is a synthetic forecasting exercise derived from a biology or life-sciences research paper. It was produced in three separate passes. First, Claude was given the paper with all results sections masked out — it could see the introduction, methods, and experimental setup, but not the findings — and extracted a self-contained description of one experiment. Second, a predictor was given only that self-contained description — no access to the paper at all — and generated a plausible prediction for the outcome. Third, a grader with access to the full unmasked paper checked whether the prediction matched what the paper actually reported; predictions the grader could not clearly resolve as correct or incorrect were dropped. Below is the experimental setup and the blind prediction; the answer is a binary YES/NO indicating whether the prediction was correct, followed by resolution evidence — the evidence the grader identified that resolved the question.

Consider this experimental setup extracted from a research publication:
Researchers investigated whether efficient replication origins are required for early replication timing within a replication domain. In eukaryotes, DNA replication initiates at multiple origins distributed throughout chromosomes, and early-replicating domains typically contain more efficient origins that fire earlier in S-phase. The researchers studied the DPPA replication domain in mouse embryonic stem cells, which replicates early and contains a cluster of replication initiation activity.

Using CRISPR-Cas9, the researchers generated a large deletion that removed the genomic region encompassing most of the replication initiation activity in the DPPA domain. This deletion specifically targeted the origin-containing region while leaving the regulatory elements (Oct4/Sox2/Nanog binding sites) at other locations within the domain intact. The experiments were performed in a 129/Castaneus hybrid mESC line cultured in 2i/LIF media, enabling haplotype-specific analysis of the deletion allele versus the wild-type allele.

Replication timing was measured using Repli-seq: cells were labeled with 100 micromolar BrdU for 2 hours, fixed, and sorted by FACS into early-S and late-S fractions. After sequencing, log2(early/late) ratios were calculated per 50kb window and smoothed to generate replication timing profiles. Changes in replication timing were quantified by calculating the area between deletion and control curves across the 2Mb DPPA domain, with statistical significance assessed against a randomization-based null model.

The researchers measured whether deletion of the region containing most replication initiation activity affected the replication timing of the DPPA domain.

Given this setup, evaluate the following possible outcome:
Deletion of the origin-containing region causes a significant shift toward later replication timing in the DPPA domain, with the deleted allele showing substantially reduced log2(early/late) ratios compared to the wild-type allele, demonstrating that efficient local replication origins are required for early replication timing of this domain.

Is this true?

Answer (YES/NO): NO